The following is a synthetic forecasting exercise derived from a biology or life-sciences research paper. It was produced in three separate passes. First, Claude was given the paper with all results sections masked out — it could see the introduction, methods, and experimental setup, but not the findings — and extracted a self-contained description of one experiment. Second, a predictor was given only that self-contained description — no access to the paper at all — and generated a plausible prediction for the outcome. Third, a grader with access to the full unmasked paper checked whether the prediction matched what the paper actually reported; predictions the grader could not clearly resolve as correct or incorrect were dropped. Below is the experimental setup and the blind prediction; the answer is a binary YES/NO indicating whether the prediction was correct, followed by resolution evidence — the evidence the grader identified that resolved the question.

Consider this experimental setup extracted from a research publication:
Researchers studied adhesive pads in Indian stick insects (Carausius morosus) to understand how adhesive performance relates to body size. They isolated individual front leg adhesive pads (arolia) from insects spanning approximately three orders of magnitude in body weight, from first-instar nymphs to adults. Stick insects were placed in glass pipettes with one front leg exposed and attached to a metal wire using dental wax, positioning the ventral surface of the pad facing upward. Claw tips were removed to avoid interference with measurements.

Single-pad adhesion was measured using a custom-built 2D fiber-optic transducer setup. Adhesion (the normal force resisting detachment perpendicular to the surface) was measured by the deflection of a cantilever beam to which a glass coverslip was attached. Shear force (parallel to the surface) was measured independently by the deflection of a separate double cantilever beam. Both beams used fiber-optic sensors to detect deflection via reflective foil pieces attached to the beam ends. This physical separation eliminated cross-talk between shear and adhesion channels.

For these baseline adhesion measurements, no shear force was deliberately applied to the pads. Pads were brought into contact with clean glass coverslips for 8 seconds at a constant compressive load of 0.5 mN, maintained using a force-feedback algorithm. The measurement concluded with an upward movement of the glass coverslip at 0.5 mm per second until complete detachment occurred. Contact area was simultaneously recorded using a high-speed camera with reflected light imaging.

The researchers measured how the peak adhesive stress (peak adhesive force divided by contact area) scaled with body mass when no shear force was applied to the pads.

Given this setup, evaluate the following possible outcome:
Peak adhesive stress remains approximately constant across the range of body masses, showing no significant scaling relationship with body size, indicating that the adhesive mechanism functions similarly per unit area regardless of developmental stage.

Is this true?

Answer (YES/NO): NO